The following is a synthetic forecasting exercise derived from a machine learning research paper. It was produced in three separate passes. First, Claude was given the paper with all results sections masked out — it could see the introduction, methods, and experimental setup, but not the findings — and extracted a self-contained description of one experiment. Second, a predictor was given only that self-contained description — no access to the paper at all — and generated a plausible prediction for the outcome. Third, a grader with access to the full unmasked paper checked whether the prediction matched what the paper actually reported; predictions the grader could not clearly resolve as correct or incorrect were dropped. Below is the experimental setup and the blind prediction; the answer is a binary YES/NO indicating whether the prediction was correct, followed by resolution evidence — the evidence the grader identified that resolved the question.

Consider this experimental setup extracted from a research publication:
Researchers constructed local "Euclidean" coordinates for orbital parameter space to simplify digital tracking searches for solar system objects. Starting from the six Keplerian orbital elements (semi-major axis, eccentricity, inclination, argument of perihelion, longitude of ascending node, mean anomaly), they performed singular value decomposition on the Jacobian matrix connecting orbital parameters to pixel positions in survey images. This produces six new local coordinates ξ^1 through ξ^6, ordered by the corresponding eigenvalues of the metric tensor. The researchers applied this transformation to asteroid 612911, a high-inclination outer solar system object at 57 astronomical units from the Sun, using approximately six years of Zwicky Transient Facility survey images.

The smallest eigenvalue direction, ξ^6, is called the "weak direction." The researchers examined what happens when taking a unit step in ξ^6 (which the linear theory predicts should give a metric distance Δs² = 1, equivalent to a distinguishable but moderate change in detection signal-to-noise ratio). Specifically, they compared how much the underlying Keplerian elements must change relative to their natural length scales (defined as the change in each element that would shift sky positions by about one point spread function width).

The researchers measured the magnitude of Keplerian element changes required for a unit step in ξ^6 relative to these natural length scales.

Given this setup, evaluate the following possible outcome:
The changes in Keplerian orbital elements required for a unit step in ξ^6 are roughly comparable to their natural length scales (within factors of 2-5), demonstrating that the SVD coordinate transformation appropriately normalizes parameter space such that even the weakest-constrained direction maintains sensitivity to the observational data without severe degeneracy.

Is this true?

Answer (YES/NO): NO